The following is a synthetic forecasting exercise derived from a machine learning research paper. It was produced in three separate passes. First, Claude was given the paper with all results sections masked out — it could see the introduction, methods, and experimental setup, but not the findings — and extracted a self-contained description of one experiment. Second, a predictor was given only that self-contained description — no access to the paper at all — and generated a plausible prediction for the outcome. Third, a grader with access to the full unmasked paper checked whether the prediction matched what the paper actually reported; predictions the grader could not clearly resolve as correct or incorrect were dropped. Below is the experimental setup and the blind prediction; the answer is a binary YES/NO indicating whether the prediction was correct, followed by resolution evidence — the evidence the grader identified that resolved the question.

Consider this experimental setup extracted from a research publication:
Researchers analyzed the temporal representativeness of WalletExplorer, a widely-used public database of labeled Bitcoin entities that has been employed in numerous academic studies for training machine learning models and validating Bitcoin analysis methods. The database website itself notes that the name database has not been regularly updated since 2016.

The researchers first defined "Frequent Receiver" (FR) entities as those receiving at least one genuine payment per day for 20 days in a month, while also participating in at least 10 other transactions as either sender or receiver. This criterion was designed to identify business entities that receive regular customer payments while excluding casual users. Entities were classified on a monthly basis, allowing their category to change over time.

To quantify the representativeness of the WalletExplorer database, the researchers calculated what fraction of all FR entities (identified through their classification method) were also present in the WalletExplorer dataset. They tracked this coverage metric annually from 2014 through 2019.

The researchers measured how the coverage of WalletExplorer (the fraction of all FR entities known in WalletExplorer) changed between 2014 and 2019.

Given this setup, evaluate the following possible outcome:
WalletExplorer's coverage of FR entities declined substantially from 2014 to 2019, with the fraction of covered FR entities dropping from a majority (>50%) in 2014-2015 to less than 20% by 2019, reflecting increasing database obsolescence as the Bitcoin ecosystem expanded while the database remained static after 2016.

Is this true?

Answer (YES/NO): NO